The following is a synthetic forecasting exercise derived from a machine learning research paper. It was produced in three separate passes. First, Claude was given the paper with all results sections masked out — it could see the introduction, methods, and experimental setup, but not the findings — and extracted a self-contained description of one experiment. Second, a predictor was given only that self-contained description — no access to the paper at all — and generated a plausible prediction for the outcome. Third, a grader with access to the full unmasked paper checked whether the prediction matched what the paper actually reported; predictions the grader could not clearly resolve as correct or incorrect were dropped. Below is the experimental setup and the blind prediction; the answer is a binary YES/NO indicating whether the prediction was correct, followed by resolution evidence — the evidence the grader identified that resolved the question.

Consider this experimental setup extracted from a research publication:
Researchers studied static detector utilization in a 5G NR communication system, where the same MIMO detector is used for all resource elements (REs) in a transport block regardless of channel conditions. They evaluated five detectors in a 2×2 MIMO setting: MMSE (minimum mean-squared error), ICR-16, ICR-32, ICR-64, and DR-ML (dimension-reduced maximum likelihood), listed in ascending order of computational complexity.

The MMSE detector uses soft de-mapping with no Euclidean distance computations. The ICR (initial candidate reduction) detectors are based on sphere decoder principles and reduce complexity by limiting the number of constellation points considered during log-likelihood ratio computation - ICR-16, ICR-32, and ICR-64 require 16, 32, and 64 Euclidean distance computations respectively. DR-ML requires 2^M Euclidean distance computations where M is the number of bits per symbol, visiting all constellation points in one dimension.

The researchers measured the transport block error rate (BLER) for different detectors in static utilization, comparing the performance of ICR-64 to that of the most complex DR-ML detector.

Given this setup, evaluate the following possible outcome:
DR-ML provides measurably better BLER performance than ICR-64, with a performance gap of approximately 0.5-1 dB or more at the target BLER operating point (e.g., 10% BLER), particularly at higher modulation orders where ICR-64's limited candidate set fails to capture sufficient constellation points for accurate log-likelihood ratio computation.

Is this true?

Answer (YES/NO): NO